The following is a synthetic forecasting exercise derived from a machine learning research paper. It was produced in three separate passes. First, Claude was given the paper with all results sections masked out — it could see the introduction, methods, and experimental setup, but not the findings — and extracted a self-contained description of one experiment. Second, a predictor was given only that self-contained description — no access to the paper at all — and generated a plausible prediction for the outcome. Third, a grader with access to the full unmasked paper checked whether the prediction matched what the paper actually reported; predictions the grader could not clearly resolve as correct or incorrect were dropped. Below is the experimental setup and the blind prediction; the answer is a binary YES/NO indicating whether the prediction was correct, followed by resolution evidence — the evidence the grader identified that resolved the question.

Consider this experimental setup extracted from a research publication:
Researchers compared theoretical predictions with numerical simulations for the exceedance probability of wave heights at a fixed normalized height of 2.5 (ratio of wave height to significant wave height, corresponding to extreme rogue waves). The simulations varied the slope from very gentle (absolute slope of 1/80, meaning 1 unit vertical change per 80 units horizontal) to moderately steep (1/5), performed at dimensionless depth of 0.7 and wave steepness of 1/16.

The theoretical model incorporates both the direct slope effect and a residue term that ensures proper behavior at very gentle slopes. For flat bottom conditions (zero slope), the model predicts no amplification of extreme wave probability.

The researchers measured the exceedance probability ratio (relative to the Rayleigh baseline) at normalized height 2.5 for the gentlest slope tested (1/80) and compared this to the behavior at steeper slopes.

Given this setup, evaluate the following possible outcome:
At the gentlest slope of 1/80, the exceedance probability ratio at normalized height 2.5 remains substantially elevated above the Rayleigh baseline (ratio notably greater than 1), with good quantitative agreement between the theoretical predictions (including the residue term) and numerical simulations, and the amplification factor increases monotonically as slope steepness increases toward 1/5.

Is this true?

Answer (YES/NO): NO